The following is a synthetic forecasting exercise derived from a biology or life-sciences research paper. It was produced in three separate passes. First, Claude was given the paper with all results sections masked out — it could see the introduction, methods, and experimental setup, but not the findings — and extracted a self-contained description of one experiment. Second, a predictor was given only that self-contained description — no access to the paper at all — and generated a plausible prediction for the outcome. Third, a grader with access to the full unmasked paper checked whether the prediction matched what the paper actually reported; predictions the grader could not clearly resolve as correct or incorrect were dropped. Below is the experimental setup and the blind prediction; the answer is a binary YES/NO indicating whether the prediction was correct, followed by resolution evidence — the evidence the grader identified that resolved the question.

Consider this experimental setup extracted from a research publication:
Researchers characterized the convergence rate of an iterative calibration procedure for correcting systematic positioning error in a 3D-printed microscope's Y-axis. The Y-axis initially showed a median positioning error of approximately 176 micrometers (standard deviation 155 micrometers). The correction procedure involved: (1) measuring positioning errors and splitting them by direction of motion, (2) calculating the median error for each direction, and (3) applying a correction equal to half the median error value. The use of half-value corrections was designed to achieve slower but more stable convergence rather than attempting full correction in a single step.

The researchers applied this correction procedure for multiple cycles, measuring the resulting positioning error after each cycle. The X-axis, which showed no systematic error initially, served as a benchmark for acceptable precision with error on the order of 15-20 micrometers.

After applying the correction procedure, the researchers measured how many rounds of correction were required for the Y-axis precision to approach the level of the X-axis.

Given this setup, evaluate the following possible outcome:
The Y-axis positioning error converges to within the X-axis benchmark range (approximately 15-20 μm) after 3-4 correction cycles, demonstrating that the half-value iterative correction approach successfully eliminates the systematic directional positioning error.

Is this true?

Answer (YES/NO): NO